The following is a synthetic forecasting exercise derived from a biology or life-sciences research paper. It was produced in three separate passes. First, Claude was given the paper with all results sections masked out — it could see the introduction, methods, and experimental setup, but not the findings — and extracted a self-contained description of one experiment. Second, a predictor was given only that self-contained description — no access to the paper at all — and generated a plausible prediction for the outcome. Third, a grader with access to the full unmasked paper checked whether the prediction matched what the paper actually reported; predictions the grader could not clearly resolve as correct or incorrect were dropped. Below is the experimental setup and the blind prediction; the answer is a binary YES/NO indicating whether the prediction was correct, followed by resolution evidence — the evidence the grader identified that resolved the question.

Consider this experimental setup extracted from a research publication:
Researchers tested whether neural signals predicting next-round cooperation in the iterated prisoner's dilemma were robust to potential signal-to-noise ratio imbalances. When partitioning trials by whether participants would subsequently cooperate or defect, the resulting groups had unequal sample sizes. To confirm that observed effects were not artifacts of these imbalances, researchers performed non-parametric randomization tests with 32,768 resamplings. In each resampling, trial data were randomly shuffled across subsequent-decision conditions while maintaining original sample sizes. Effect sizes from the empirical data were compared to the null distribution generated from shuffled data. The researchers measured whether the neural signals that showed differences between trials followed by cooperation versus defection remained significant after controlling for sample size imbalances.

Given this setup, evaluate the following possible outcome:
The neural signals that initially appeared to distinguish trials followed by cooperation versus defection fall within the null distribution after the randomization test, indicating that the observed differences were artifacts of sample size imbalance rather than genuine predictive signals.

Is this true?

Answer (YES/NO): NO